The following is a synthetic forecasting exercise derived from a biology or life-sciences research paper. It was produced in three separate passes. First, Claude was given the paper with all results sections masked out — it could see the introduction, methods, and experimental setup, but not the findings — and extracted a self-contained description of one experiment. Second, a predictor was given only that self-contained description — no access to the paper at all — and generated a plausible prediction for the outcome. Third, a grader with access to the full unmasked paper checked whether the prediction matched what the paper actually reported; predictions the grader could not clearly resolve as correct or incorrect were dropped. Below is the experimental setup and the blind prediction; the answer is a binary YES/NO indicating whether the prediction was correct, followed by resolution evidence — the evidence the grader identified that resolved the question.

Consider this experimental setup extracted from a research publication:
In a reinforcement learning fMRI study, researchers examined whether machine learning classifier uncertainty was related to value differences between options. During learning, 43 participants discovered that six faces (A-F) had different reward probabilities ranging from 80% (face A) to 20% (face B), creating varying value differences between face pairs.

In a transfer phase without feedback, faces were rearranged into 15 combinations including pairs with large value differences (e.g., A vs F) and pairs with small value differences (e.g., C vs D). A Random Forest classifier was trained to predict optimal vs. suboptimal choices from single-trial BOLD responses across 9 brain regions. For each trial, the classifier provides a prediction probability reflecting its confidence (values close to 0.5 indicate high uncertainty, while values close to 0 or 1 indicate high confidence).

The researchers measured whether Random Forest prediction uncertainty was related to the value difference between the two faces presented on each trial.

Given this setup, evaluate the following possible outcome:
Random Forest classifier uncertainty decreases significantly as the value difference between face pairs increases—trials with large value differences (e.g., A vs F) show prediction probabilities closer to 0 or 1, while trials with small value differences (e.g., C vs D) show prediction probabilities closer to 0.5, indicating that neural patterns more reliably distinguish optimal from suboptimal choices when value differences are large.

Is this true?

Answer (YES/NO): YES